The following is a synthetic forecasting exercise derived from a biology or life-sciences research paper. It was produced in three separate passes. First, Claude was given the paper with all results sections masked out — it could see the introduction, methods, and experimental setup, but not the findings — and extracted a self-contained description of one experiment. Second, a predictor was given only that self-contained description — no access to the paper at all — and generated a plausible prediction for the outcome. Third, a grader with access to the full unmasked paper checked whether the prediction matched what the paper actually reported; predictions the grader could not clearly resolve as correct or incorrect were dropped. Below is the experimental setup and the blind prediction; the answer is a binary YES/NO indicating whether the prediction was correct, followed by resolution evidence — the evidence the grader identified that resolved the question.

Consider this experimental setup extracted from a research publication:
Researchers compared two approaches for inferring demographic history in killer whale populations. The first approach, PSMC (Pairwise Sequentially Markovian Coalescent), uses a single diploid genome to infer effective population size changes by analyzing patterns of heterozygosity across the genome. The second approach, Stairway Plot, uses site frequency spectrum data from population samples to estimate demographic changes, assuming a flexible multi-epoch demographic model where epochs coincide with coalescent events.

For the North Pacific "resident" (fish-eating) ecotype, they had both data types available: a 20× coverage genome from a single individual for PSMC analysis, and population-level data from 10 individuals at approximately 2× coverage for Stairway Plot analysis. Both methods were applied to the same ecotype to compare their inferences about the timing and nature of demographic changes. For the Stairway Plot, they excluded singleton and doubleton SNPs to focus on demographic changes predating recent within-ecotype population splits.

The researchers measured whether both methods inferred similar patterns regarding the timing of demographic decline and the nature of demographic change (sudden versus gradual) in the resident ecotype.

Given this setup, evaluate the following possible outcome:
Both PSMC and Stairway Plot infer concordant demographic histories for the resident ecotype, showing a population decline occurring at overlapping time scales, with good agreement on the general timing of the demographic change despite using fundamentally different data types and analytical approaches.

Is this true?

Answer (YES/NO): NO